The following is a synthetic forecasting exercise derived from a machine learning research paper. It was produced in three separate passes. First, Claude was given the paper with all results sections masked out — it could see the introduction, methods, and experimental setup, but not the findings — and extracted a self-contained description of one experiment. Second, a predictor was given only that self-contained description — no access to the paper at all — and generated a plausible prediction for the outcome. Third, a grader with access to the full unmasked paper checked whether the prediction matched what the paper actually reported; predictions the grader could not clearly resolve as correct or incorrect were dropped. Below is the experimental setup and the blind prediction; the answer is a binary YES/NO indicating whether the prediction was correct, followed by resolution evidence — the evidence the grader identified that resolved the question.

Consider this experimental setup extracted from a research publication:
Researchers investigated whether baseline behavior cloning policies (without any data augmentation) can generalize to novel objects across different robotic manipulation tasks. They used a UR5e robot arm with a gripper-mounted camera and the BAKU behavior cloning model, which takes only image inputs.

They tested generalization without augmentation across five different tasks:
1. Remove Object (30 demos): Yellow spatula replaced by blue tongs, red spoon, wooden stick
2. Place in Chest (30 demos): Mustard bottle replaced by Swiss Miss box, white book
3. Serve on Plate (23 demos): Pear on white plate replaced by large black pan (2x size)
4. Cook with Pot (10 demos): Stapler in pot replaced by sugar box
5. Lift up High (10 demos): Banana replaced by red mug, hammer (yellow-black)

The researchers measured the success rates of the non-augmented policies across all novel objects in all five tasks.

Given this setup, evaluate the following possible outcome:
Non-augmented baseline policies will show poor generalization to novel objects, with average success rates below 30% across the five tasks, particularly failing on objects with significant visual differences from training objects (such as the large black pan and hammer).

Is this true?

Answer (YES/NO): NO